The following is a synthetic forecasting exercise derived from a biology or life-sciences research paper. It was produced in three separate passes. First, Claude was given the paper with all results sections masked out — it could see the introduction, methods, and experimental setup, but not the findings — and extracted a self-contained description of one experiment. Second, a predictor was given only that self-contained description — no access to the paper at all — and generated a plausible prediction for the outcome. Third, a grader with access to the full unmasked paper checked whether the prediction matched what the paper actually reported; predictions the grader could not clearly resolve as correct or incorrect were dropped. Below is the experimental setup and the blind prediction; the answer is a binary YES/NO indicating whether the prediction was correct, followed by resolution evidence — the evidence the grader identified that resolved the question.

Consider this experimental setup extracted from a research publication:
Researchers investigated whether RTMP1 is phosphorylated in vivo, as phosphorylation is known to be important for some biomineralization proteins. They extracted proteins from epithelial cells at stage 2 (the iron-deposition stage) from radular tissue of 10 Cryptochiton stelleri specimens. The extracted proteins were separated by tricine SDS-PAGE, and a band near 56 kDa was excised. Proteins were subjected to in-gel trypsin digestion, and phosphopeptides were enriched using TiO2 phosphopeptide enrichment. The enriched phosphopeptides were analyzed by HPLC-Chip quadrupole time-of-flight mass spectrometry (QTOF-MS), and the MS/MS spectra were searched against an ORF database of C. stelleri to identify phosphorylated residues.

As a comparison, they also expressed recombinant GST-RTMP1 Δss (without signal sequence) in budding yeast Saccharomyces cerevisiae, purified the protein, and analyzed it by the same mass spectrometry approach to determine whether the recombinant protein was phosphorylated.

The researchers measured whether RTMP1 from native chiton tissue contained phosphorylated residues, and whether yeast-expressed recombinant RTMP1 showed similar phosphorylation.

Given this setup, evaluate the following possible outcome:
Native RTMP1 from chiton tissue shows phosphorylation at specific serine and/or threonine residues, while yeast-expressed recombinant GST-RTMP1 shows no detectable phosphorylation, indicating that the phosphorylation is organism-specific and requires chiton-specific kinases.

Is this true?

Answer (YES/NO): NO